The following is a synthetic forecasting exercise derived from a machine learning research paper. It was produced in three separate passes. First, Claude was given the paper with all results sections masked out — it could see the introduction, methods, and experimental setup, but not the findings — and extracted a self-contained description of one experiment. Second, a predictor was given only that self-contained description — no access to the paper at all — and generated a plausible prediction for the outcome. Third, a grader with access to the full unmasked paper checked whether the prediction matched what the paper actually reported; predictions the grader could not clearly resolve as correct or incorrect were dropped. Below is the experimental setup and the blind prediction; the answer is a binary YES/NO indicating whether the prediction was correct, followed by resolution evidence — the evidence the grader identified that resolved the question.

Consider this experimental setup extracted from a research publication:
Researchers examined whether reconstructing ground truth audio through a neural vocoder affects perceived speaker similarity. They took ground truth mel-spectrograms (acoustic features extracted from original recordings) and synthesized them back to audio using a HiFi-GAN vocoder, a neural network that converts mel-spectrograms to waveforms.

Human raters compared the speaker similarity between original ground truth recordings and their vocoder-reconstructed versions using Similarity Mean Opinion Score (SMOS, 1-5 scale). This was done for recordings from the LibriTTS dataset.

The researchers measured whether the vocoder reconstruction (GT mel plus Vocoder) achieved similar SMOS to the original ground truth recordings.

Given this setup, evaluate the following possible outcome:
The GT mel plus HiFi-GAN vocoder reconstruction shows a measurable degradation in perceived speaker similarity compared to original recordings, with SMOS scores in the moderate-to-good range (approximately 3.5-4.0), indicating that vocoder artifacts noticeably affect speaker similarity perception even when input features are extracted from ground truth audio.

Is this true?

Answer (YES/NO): YES